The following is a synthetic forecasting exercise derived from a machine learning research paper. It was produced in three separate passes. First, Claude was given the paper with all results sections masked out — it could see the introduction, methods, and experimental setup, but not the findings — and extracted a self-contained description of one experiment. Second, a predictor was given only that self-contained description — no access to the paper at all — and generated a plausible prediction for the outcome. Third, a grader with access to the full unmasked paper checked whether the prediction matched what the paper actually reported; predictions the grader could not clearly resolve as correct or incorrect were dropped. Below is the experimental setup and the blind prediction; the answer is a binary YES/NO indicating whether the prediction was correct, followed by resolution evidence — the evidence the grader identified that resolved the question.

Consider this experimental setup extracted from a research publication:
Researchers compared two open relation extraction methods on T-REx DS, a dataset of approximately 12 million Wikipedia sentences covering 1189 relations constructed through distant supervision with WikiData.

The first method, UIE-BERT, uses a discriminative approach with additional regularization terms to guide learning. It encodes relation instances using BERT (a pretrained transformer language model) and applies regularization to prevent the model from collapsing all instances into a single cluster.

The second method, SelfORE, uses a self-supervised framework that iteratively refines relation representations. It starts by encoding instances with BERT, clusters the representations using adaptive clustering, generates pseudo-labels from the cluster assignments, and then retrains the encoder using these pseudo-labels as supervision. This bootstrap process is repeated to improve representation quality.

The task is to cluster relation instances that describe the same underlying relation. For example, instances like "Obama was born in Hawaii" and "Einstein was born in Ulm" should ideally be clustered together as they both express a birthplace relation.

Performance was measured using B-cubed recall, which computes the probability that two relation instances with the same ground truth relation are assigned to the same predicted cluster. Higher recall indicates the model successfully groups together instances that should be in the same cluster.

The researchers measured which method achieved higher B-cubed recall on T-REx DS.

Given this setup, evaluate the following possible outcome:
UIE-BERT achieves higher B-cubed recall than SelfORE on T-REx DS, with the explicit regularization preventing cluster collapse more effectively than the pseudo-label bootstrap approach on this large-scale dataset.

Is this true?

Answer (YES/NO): NO